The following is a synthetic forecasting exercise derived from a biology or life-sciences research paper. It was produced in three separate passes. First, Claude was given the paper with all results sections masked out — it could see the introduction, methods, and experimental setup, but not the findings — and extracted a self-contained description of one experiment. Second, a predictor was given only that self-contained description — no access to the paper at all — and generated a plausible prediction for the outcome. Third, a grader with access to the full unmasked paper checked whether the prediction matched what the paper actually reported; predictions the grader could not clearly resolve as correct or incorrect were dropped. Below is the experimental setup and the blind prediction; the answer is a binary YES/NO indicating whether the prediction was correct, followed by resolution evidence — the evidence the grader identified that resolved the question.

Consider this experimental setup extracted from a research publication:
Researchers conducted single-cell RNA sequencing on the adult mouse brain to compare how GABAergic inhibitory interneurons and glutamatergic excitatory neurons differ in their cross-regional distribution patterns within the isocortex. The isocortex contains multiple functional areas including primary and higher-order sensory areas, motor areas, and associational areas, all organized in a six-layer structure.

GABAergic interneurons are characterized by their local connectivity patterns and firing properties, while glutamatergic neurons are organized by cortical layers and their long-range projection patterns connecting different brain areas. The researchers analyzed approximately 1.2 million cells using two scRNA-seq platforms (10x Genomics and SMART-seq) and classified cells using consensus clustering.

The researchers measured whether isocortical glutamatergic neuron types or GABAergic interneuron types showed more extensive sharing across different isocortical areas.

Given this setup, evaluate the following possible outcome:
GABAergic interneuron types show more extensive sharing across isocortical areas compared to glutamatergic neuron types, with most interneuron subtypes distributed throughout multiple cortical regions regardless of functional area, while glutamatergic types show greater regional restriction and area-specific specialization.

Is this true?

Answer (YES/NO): YES